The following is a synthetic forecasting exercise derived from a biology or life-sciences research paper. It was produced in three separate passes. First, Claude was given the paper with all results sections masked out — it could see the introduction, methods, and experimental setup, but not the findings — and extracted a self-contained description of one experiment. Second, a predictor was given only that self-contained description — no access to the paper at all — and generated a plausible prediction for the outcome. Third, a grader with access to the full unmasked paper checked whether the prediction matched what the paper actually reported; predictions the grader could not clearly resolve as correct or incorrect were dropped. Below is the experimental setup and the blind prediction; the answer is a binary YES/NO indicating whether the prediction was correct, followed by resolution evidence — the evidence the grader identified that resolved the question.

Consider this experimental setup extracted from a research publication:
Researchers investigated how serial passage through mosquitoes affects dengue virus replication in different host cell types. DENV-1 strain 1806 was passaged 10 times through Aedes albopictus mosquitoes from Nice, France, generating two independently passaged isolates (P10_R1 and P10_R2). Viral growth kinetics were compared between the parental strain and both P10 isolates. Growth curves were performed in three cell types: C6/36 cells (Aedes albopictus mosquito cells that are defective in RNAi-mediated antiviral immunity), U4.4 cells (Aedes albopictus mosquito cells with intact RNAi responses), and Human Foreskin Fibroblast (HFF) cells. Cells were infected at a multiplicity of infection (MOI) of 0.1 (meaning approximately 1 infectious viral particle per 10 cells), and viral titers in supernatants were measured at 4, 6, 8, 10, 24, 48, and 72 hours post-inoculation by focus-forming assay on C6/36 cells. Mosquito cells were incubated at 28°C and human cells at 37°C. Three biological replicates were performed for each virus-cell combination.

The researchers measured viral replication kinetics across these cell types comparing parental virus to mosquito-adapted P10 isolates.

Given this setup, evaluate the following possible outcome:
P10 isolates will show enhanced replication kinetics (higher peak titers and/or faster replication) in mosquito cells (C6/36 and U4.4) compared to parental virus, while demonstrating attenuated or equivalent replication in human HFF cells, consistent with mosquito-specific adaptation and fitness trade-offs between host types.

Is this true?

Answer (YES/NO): YES